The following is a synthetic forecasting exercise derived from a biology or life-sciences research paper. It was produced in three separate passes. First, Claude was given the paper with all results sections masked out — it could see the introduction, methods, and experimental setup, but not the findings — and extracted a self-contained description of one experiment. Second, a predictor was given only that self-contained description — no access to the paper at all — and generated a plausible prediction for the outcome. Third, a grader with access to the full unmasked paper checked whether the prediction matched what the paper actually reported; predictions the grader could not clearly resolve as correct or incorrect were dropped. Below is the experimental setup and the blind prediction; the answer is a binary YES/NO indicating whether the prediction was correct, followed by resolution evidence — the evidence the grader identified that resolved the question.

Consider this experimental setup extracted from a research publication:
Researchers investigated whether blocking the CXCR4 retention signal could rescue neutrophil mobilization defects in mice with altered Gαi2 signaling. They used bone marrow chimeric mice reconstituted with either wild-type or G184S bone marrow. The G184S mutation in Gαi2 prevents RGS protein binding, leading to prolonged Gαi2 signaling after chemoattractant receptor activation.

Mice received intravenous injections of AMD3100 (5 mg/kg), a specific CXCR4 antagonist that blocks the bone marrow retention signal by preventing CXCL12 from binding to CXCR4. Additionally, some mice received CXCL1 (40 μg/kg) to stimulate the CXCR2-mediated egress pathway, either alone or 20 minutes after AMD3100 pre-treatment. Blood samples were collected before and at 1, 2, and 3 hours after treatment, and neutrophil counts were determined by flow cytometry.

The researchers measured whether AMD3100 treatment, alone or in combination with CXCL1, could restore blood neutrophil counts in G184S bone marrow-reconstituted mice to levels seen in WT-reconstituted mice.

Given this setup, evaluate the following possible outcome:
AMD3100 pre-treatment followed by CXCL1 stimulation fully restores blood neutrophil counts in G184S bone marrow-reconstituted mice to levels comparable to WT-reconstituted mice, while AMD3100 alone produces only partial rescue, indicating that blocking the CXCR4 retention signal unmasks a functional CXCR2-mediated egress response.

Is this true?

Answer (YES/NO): NO